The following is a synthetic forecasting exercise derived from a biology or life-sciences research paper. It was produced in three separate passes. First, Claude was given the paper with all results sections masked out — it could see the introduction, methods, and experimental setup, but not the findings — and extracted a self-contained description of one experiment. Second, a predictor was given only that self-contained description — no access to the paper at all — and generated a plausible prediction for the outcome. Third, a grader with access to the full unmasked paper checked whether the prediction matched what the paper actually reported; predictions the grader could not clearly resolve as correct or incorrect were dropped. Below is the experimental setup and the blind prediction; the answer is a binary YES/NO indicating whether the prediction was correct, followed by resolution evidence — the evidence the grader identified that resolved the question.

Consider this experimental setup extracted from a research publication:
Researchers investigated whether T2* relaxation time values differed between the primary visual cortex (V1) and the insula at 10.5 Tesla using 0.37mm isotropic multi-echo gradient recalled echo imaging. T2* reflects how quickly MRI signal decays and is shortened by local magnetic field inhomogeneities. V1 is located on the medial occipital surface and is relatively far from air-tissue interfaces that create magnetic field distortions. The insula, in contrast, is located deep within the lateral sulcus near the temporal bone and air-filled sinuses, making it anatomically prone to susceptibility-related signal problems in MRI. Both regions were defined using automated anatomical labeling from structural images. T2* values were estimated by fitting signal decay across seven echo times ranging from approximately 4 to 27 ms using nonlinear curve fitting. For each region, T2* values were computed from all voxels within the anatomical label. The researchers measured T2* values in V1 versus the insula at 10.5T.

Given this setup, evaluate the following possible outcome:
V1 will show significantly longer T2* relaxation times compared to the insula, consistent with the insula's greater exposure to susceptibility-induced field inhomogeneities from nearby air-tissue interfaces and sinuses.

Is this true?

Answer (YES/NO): NO